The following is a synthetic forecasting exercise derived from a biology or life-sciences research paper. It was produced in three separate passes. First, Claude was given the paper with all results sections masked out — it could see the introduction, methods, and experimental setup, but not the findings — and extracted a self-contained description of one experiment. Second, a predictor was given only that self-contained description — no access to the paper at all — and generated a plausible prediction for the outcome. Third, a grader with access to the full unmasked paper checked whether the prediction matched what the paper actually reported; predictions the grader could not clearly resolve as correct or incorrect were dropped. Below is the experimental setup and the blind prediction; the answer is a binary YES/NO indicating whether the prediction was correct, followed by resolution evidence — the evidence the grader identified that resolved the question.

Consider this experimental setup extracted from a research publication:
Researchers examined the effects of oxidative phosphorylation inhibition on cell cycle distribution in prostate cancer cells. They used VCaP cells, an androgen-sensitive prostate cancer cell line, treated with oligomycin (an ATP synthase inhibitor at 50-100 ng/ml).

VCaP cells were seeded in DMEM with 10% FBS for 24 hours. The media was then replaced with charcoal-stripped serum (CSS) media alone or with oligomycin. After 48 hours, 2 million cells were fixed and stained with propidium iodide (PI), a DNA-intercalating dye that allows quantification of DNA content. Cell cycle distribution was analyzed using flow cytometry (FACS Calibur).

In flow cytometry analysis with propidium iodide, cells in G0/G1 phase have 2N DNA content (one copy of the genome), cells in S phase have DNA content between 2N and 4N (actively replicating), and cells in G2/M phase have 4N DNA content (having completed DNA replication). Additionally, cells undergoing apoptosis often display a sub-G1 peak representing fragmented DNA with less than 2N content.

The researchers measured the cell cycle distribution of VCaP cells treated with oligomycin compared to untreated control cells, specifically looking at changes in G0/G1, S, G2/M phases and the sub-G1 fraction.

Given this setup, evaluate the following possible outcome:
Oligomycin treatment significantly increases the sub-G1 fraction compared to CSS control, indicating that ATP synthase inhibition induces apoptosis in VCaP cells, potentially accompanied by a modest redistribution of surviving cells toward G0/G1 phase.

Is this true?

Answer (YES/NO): YES